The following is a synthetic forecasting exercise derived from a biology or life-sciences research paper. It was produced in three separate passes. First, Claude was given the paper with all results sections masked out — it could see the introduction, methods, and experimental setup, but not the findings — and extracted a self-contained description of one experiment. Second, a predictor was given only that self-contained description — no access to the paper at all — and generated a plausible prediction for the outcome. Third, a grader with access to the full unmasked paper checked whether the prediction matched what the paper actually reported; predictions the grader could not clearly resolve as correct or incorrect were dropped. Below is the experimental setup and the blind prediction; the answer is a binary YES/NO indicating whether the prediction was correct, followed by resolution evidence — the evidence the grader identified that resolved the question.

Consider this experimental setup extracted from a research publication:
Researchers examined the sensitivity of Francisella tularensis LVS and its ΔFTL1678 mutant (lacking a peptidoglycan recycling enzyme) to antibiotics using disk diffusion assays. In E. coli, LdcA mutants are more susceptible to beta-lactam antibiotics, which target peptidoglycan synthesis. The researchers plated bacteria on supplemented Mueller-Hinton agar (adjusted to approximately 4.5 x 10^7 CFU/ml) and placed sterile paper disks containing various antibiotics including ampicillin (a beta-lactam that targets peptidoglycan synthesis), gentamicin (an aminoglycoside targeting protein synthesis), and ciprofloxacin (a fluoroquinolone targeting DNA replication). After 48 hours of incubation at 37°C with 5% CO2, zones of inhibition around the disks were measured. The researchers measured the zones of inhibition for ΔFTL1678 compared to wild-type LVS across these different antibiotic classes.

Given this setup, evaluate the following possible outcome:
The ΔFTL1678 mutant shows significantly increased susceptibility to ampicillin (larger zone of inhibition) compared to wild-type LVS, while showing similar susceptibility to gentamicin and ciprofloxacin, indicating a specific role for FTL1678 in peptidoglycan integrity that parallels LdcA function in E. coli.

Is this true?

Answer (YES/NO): NO